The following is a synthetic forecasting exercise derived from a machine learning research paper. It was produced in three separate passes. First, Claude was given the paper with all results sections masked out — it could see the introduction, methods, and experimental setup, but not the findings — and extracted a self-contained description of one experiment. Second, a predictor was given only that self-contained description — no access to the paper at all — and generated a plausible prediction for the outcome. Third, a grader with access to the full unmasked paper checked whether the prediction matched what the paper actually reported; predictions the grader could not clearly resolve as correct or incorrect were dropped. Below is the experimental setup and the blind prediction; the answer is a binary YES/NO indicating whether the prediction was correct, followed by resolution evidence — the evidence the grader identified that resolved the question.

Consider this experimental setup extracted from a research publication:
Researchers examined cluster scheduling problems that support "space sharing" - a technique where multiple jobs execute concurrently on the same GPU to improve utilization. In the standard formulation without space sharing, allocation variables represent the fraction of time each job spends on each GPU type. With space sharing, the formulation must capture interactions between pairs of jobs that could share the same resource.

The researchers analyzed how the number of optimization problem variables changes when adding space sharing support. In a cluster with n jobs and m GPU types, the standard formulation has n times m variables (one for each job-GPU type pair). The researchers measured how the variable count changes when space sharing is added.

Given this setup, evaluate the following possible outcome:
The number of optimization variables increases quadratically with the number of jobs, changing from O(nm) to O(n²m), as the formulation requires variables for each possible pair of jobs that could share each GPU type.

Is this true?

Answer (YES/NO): YES